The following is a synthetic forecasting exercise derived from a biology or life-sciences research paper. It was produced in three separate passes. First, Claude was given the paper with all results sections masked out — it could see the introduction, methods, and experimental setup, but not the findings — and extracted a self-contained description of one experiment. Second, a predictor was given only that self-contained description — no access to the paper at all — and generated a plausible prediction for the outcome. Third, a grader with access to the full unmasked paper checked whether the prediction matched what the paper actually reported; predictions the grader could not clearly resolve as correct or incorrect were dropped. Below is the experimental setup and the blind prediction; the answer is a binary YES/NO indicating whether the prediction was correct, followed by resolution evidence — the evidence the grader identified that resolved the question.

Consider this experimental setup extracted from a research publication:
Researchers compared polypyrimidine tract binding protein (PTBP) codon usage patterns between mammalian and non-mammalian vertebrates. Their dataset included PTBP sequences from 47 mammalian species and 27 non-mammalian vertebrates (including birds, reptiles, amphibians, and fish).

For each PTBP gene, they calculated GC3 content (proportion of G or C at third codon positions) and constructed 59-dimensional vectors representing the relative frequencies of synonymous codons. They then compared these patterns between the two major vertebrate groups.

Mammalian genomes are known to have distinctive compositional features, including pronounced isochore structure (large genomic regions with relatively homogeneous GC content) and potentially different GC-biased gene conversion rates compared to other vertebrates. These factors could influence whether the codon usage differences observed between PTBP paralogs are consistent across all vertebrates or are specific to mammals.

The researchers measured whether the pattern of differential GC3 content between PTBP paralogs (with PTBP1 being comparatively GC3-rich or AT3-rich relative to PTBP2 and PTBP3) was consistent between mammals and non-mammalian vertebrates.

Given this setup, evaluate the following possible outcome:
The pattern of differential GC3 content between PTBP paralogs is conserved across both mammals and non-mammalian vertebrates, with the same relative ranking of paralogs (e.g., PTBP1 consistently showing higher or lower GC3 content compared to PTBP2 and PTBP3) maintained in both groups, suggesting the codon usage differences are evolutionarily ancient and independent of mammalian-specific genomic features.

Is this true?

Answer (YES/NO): NO